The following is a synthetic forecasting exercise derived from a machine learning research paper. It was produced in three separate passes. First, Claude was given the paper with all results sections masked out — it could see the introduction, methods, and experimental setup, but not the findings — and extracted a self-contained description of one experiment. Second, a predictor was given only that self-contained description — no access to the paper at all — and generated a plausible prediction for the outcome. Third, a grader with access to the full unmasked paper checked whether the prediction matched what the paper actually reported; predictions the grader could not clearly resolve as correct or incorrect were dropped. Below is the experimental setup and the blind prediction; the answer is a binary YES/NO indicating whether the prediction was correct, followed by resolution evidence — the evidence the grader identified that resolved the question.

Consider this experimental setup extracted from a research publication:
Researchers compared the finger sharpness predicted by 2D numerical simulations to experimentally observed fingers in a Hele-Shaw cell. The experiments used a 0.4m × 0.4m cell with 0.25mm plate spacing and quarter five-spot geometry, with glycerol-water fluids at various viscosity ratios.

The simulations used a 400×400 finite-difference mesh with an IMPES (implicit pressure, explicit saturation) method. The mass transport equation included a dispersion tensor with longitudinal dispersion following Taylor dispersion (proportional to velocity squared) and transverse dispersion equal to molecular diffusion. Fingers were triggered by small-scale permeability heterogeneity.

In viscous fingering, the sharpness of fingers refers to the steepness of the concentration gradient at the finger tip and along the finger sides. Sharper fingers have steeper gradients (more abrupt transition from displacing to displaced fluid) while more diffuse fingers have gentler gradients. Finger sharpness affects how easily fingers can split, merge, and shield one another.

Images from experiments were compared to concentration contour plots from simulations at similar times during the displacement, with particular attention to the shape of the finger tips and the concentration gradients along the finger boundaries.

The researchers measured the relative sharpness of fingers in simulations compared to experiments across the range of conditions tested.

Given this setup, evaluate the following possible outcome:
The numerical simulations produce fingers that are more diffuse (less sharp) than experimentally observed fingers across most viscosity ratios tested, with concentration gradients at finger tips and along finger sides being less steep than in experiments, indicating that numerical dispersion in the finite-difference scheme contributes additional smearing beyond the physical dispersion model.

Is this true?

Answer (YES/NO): NO